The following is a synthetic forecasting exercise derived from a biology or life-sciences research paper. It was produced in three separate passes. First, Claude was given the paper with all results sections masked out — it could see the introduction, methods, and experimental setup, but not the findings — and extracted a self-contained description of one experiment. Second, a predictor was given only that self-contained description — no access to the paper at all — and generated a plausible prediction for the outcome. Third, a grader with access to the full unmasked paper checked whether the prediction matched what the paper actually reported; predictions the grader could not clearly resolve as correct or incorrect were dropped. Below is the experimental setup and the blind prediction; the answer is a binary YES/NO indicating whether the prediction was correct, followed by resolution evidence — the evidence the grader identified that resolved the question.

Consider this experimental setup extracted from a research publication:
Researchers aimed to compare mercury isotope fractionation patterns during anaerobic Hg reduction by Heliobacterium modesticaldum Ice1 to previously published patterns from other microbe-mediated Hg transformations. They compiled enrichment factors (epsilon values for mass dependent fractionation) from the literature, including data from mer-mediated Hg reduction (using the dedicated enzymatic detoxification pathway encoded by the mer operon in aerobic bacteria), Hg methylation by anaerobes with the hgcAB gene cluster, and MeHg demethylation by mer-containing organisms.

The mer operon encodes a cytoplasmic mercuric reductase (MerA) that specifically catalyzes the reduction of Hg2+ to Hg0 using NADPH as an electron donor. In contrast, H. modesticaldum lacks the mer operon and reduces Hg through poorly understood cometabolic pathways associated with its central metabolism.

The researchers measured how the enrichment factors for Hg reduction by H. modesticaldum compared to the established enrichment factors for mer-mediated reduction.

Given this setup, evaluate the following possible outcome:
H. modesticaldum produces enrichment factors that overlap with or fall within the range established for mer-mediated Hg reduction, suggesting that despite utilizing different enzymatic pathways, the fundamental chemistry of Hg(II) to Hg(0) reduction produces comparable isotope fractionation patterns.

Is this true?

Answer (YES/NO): YES